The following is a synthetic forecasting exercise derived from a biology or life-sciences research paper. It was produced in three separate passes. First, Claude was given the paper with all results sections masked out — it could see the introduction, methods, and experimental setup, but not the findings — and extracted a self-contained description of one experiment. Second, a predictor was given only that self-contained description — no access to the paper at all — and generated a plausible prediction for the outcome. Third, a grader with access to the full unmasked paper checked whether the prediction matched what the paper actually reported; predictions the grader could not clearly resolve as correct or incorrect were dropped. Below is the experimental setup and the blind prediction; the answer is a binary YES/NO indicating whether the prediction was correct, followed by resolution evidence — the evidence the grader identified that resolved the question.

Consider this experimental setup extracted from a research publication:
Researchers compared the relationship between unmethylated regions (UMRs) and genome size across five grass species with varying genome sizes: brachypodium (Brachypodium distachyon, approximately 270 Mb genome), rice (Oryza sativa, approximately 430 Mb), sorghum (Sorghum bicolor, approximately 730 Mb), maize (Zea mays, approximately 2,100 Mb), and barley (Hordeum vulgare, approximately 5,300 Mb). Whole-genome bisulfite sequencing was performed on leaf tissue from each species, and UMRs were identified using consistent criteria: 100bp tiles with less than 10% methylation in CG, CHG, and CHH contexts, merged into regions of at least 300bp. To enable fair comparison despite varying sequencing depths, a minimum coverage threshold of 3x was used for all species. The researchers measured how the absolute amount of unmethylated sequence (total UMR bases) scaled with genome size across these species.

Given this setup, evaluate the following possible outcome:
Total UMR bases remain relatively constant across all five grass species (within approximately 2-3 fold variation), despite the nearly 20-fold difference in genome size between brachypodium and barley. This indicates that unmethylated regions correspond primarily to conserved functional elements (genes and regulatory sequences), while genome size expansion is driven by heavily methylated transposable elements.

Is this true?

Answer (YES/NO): YES